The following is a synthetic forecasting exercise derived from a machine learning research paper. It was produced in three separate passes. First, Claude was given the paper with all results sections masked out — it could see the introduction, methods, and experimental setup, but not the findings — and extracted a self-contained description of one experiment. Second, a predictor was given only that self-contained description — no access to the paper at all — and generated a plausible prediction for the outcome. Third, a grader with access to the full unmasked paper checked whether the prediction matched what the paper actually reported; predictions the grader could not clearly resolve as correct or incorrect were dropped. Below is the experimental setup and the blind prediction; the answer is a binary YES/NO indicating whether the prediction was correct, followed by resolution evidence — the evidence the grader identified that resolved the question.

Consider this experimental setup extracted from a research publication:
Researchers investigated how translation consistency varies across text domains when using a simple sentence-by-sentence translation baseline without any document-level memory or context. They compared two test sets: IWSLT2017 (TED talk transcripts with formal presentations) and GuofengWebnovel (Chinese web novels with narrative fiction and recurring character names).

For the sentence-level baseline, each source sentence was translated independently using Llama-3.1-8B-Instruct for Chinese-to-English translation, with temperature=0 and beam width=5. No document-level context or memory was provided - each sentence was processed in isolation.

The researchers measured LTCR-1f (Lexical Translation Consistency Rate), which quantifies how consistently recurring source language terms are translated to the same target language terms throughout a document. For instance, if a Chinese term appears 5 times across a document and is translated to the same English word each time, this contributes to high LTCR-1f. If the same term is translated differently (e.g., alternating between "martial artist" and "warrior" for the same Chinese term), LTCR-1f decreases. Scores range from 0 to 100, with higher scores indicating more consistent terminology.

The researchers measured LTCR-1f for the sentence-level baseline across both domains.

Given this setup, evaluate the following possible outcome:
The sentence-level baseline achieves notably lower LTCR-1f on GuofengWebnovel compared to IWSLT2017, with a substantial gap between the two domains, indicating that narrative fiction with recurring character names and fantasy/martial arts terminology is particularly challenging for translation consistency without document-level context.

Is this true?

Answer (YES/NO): YES